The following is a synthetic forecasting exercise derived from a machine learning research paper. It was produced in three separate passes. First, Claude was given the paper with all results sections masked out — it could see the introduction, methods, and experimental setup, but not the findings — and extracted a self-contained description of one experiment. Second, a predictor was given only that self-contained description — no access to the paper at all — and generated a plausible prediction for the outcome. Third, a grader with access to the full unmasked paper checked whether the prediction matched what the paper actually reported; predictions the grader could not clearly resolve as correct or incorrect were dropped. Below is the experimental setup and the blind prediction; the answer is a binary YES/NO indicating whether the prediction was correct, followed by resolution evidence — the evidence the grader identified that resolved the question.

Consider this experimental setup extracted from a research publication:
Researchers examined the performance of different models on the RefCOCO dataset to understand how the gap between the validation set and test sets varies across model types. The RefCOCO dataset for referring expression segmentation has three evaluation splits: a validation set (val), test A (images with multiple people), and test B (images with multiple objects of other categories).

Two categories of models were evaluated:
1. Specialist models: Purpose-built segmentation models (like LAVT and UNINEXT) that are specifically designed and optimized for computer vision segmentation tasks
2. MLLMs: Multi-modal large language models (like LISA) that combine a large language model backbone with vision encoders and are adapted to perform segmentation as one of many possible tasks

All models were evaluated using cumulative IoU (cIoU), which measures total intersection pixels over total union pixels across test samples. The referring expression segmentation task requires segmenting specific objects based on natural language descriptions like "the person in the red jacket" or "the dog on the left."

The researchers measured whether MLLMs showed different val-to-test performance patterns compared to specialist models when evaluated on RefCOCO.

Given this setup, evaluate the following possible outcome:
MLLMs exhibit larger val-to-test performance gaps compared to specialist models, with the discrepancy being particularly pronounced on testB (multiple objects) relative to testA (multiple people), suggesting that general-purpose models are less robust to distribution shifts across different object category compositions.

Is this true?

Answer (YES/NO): NO